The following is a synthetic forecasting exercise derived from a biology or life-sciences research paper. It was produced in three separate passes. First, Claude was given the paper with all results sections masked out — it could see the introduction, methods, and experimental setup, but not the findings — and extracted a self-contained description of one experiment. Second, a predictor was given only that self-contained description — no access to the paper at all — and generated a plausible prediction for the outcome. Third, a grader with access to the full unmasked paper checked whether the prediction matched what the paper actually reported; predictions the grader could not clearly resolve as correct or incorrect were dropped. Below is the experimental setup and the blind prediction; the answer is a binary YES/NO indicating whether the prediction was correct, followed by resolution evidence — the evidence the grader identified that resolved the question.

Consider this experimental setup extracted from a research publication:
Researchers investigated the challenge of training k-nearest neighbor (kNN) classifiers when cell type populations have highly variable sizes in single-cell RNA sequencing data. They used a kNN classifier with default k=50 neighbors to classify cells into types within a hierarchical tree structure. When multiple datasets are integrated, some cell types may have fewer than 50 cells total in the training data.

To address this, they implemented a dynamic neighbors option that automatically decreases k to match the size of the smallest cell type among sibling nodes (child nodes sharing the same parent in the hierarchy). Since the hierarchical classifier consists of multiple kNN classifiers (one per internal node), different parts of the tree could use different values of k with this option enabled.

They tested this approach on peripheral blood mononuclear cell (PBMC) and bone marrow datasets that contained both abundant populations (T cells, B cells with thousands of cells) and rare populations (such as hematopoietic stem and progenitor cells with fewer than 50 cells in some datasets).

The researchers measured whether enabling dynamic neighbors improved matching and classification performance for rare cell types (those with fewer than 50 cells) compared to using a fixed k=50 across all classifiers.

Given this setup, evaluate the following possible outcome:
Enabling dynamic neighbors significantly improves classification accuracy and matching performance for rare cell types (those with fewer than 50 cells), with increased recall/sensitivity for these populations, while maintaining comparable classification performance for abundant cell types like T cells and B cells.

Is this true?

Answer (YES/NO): NO